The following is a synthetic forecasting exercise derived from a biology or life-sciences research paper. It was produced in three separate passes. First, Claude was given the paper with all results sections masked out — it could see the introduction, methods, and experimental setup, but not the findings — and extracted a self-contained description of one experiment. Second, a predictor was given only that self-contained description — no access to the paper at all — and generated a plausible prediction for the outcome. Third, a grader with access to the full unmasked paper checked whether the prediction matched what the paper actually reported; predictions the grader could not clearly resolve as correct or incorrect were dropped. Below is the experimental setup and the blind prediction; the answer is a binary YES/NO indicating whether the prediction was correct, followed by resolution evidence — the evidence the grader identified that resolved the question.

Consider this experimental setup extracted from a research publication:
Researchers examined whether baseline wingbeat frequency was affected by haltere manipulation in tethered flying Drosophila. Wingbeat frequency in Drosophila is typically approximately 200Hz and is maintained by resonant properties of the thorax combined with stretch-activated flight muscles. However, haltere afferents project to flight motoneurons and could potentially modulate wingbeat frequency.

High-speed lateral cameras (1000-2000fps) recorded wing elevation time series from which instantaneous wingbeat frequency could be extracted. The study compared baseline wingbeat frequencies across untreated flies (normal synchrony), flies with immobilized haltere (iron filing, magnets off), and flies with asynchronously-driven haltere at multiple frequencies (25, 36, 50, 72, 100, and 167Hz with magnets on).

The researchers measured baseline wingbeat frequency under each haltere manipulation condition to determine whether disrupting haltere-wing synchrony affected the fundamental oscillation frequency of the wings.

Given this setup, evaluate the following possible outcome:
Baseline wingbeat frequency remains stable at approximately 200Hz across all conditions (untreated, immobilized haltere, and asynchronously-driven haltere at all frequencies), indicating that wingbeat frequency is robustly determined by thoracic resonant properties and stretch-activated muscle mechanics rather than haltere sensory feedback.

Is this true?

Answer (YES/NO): YES